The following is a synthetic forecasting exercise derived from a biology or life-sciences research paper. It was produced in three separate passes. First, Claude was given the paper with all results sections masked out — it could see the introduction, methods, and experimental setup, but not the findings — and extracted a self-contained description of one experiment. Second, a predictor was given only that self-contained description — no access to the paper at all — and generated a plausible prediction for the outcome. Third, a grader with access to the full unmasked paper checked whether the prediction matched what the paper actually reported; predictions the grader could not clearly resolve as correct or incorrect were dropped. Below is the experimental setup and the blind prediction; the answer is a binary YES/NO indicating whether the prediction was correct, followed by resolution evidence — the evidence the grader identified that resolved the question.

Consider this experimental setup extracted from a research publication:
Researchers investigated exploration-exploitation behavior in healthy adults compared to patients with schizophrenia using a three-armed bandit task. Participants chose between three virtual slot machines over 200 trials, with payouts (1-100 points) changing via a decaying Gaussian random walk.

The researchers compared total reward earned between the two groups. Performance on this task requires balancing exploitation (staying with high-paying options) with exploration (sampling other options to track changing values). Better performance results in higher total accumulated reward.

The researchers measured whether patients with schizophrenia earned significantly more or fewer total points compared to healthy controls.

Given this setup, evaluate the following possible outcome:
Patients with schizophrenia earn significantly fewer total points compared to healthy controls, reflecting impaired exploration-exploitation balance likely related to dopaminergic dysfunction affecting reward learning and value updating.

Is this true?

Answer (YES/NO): YES